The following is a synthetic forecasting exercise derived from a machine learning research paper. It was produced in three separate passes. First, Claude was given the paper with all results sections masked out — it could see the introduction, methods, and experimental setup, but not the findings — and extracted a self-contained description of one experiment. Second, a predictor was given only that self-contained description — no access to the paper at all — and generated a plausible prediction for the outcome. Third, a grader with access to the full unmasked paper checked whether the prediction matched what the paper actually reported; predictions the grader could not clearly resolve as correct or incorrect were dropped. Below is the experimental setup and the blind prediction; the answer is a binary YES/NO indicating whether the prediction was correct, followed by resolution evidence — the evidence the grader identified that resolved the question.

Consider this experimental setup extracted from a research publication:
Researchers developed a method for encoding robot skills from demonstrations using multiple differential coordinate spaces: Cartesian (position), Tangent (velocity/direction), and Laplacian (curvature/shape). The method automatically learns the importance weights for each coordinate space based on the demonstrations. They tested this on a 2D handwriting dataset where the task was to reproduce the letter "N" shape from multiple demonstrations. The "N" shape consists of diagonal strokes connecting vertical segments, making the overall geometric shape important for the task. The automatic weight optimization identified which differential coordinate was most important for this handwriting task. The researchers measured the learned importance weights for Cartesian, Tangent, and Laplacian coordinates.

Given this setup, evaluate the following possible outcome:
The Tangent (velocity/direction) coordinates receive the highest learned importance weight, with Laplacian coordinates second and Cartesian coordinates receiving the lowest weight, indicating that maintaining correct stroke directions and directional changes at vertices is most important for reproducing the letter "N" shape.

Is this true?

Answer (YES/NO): NO